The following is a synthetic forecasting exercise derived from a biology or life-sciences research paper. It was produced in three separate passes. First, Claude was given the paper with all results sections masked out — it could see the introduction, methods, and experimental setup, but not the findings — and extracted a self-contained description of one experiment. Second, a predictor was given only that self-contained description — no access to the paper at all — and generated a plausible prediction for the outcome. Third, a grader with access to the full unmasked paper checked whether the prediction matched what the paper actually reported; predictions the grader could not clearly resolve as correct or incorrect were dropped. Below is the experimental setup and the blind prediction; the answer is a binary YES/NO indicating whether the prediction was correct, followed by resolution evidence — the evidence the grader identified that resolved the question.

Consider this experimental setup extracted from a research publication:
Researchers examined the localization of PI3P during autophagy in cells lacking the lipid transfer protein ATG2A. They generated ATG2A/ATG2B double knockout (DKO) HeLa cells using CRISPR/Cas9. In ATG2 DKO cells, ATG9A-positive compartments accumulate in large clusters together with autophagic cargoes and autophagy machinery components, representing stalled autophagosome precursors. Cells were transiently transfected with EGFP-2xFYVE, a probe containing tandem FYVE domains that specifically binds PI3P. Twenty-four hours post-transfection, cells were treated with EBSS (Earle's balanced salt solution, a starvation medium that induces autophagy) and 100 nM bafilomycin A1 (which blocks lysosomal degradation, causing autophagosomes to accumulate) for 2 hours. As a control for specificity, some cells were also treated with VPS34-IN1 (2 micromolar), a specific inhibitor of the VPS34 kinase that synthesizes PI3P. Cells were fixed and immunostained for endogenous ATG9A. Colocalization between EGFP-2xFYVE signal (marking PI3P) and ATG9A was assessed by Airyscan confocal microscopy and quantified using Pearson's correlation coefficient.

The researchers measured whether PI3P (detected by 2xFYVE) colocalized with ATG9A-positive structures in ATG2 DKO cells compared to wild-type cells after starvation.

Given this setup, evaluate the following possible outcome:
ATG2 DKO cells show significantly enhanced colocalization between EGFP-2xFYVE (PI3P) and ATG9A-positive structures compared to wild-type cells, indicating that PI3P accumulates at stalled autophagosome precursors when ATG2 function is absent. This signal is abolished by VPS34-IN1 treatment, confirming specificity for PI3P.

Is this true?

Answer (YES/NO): NO